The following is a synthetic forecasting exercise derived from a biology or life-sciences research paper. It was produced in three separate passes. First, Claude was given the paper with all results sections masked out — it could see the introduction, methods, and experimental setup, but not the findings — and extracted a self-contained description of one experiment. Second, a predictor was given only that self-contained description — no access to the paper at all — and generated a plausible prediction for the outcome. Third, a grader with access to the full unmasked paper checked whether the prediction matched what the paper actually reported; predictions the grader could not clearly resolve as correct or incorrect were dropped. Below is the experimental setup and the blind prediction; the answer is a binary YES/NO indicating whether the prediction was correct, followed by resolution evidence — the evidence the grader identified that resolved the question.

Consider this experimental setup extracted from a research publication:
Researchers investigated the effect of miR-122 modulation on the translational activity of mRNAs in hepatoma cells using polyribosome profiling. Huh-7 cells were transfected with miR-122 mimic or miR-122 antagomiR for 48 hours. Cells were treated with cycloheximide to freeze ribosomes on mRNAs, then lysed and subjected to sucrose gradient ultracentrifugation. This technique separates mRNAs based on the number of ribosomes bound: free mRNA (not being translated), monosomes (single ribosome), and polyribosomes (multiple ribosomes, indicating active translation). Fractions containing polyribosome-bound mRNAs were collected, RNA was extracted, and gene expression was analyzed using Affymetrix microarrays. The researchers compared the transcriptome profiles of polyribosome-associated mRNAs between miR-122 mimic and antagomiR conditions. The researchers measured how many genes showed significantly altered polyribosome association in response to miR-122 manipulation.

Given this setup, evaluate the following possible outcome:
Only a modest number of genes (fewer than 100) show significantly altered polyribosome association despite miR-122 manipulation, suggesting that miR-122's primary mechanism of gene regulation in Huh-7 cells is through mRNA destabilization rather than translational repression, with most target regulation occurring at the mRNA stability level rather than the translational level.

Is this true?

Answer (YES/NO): NO